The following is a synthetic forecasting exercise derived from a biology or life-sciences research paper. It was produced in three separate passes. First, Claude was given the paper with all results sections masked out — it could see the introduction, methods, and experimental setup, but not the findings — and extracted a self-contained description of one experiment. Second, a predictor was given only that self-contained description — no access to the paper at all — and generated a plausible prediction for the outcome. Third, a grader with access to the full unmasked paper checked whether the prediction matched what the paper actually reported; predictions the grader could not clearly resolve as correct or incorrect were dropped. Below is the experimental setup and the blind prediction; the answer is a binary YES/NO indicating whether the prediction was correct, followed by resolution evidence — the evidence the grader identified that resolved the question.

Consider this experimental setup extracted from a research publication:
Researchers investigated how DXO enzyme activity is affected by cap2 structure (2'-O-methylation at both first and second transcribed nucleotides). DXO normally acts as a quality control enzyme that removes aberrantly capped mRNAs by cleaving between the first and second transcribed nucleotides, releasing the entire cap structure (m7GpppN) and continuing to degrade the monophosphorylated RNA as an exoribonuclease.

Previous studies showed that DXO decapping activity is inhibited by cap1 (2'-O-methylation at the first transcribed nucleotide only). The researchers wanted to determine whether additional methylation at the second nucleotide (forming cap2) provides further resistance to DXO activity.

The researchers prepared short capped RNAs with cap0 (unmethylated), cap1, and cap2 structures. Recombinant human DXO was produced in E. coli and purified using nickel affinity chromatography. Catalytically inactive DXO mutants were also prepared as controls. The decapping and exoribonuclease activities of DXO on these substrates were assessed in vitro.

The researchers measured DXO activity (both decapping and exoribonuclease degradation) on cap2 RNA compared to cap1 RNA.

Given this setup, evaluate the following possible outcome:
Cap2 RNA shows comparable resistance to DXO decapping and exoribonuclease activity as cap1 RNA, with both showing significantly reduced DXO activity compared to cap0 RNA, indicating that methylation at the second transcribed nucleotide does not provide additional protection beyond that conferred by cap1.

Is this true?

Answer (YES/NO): NO